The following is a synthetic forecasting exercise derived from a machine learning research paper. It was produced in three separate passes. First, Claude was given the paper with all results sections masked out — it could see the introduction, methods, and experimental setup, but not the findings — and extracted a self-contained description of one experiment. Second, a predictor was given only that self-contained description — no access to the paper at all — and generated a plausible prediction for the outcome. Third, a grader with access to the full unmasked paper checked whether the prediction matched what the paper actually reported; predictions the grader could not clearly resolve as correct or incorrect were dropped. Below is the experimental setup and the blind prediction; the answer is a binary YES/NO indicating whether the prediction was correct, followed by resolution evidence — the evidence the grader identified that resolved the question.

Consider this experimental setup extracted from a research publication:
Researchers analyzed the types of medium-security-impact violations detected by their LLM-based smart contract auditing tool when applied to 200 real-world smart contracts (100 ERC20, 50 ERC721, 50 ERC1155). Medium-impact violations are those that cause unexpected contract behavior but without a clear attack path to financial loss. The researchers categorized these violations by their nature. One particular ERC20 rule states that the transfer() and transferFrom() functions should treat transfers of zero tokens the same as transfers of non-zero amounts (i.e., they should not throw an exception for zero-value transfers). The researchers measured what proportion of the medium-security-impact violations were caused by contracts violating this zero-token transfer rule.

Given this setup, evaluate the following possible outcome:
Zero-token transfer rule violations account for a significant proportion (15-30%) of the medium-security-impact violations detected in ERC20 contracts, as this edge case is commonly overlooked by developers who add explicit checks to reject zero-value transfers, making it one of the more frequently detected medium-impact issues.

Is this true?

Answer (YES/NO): NO